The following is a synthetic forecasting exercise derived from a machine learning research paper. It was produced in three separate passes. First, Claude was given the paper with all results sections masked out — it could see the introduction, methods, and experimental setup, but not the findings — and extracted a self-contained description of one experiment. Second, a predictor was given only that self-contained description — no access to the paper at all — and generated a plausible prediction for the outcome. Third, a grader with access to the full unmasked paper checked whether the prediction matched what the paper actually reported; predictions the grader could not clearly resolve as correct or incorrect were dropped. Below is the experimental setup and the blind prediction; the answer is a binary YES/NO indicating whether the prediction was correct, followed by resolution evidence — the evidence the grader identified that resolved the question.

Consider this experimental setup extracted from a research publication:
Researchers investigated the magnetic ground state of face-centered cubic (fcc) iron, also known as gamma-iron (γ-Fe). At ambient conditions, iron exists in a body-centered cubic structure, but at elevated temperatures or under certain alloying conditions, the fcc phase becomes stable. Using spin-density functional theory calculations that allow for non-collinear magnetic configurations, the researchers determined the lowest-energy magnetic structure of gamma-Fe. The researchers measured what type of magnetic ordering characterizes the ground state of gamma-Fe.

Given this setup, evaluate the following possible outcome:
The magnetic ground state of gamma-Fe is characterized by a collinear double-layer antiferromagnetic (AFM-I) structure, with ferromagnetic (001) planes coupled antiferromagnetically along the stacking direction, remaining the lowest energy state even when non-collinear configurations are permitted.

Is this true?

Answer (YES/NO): NO